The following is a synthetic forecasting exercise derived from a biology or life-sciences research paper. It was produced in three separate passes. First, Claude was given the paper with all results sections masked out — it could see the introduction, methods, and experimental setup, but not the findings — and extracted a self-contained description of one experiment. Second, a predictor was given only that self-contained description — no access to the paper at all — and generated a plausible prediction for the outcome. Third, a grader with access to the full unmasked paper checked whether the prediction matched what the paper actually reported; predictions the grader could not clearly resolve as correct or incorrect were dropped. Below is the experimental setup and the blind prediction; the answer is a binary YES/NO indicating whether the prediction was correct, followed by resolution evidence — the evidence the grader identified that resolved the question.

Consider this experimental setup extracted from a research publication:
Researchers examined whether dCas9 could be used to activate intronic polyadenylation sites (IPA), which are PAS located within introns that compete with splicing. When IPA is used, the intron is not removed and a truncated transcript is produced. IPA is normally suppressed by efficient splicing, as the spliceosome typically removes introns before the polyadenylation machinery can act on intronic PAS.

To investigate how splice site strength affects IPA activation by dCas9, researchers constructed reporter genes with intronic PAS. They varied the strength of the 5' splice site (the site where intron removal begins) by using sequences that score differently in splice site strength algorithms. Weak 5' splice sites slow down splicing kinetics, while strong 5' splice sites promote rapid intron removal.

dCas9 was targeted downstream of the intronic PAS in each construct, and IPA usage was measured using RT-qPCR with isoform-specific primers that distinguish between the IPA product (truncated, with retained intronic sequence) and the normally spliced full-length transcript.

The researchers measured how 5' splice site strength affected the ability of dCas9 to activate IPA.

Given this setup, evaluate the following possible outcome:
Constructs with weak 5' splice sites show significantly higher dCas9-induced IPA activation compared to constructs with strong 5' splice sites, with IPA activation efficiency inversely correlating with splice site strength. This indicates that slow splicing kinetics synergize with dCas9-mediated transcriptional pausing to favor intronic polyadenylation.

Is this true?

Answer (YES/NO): YES